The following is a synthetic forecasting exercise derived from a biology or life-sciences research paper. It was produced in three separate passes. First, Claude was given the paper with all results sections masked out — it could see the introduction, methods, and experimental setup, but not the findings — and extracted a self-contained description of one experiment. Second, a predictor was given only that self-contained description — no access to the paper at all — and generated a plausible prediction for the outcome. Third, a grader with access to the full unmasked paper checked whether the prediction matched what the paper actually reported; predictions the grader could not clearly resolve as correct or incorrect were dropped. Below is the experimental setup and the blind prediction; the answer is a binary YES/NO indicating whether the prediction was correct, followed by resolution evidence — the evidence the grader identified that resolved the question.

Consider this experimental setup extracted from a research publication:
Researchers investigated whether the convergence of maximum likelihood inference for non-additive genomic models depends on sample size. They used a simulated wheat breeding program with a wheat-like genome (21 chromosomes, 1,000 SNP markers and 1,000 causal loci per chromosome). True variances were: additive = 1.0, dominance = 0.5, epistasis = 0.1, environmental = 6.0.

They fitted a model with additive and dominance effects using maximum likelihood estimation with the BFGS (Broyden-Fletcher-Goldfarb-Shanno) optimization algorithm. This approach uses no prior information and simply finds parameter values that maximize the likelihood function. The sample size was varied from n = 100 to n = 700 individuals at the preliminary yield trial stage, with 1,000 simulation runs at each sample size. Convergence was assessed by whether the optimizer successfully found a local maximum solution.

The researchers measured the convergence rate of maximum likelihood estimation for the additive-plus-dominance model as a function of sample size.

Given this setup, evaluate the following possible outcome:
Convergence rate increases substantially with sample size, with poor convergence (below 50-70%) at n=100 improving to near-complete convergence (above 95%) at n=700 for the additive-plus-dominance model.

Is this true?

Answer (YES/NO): NO